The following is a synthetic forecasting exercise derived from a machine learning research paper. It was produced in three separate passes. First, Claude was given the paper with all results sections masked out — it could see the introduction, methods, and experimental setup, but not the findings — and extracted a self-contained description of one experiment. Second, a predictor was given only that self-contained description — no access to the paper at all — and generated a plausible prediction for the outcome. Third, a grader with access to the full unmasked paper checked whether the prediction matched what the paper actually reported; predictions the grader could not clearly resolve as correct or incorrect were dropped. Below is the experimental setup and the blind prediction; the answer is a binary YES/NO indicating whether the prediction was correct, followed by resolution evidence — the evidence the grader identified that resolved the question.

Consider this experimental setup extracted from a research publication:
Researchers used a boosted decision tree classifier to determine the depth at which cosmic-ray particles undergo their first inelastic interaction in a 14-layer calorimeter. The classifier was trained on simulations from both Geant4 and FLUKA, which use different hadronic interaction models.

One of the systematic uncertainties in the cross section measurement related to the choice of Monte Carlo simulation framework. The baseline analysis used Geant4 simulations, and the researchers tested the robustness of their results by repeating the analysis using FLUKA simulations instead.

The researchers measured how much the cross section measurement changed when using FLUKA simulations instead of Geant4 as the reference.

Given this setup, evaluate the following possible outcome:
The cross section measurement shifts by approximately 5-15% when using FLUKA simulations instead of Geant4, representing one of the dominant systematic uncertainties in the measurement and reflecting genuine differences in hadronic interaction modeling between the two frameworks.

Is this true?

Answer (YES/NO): NO